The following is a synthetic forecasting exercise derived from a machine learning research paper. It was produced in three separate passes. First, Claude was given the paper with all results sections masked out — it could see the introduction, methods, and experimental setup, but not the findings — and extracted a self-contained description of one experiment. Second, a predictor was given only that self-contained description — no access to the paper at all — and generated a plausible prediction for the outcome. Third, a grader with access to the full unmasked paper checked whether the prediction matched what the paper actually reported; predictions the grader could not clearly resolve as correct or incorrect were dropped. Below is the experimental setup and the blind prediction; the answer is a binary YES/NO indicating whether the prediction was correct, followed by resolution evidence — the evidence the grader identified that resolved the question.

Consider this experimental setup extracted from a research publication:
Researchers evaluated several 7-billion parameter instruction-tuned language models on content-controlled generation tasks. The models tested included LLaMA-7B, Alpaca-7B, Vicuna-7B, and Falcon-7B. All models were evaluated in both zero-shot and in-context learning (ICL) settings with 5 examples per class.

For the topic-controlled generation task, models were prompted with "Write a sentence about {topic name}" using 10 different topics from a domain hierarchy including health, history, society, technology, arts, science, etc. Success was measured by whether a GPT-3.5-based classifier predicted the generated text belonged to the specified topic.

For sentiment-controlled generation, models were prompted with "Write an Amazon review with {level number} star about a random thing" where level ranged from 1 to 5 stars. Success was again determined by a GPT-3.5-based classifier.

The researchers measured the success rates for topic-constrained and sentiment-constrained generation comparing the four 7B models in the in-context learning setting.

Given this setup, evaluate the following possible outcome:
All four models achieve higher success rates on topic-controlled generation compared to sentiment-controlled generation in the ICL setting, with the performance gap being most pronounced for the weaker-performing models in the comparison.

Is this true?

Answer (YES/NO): NO